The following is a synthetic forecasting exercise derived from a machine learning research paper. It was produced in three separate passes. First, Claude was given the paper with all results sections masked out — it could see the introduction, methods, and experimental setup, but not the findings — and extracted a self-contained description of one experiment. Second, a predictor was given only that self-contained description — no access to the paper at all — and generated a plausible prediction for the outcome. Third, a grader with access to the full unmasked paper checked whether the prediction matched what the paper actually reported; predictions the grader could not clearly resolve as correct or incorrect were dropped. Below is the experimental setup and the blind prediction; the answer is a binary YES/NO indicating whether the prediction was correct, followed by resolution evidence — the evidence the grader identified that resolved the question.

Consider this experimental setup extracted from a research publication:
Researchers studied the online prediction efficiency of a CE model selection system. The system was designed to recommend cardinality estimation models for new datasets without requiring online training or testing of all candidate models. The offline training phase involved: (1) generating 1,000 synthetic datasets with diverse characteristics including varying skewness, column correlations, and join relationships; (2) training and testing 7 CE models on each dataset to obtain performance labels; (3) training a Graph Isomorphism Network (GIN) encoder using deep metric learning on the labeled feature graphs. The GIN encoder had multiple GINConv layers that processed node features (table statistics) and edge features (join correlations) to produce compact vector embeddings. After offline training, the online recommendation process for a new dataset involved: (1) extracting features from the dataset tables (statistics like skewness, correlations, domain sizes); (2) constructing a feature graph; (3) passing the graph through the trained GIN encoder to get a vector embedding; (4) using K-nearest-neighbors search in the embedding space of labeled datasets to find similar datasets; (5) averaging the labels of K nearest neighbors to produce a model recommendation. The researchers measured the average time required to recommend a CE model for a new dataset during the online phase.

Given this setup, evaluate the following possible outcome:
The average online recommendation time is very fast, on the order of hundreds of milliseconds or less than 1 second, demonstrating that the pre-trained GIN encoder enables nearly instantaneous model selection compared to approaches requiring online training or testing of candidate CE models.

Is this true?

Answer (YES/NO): YES